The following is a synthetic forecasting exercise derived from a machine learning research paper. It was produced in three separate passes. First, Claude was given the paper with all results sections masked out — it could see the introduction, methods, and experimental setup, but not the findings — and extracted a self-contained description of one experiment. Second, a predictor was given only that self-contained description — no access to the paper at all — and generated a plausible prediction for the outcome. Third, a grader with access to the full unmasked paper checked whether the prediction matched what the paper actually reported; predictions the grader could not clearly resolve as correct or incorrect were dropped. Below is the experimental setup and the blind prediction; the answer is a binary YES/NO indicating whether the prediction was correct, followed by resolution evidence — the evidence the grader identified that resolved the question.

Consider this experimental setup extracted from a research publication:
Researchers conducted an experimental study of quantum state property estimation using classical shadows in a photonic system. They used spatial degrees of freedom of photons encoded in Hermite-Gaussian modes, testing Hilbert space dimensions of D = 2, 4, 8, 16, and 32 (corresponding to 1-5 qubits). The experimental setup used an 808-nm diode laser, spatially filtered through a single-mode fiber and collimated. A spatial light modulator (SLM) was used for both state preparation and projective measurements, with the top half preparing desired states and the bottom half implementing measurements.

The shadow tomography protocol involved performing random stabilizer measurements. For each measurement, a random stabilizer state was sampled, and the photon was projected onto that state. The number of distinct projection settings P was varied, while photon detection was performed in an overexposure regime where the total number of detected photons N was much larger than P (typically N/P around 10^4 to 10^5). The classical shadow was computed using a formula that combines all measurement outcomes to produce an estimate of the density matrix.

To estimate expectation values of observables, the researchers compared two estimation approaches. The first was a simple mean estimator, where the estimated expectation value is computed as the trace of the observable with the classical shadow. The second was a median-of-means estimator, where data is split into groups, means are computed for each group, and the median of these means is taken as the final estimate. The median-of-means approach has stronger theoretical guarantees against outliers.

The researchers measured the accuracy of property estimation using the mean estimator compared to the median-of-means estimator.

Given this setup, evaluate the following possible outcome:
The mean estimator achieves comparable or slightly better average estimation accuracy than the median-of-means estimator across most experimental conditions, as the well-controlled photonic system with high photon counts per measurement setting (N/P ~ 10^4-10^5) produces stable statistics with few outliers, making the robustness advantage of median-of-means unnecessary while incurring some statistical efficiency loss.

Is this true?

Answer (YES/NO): YES